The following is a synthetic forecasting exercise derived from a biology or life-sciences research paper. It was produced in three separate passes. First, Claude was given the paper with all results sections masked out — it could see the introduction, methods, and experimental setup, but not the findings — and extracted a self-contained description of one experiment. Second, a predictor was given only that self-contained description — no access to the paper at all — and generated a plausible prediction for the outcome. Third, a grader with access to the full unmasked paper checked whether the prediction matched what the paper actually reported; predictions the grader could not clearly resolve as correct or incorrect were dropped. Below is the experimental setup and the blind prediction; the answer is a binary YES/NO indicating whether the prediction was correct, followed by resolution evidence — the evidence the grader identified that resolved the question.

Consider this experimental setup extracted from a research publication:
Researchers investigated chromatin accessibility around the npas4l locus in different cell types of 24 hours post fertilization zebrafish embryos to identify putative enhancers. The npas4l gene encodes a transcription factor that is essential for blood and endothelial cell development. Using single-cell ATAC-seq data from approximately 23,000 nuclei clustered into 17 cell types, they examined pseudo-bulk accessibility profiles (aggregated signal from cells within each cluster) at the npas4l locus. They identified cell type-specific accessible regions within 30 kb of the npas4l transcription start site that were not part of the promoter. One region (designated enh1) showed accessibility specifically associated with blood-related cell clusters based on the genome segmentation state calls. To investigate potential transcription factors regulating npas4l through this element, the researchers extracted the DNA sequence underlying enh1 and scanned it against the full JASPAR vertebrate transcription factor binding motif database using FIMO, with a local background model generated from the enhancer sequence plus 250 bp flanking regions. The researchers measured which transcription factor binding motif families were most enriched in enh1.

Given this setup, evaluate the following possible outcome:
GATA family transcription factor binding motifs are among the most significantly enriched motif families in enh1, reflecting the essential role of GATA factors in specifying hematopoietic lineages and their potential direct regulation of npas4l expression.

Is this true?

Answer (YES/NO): YES